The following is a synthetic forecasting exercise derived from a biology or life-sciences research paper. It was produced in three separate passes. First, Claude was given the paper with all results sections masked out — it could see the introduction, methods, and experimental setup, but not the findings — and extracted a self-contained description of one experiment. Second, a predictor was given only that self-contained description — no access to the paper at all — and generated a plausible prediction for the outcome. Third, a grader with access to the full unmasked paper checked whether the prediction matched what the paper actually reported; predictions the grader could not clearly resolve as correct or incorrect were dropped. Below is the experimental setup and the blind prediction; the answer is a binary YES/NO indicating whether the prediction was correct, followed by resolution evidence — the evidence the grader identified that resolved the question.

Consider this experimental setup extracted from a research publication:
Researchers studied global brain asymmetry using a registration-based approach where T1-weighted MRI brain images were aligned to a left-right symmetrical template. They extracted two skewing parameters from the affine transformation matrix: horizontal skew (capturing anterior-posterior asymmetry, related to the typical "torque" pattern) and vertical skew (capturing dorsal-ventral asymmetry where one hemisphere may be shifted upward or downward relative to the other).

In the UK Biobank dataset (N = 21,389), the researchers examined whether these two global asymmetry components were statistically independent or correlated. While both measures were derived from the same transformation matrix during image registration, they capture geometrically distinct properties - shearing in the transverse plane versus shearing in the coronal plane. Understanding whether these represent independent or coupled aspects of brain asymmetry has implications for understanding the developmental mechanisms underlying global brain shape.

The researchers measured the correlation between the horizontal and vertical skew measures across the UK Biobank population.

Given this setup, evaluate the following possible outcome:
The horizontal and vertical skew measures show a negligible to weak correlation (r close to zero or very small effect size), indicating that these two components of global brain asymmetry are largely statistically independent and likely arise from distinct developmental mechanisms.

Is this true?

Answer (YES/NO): YES